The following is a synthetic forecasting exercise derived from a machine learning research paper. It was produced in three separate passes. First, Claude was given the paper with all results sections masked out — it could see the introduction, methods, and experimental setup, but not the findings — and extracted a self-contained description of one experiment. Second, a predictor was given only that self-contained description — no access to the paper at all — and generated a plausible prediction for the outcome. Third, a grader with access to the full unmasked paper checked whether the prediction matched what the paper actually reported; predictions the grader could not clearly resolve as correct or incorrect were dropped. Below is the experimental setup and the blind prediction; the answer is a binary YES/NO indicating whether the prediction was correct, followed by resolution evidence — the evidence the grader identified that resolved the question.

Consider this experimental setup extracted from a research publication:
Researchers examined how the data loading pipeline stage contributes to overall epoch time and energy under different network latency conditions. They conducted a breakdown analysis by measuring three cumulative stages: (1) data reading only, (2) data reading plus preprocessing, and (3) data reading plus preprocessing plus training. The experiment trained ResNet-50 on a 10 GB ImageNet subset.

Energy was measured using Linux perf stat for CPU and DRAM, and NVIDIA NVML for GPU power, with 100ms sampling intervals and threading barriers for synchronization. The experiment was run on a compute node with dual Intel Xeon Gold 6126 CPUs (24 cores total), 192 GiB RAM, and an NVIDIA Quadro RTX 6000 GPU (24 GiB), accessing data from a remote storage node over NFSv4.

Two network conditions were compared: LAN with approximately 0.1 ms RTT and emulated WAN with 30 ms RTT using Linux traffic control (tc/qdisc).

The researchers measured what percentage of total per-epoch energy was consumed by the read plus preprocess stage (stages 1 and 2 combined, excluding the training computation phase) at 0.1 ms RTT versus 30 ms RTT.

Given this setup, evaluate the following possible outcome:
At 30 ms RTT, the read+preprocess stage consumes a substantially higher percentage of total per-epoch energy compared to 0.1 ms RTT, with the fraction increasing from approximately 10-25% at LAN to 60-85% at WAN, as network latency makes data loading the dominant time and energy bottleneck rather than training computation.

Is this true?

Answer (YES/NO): NO